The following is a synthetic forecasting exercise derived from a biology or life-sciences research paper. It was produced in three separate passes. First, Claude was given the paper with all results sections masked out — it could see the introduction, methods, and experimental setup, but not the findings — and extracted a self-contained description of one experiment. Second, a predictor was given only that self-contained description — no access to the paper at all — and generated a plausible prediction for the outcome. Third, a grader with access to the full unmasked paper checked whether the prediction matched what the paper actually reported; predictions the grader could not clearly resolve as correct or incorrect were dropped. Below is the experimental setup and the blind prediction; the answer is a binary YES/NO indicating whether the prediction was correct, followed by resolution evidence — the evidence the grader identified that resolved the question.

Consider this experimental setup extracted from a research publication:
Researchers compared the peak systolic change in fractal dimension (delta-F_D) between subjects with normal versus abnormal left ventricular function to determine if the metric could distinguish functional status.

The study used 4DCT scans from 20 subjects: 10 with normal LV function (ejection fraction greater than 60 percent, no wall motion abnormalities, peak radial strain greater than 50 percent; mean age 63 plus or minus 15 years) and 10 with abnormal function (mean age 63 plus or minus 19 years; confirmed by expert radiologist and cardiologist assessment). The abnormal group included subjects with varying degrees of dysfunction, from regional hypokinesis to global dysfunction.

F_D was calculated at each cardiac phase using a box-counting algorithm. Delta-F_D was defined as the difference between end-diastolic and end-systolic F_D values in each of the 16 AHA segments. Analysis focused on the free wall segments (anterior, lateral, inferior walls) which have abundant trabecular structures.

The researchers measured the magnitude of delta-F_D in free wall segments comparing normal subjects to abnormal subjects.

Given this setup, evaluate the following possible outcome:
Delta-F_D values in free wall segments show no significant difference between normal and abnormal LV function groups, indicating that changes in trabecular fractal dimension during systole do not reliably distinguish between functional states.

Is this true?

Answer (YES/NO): NO